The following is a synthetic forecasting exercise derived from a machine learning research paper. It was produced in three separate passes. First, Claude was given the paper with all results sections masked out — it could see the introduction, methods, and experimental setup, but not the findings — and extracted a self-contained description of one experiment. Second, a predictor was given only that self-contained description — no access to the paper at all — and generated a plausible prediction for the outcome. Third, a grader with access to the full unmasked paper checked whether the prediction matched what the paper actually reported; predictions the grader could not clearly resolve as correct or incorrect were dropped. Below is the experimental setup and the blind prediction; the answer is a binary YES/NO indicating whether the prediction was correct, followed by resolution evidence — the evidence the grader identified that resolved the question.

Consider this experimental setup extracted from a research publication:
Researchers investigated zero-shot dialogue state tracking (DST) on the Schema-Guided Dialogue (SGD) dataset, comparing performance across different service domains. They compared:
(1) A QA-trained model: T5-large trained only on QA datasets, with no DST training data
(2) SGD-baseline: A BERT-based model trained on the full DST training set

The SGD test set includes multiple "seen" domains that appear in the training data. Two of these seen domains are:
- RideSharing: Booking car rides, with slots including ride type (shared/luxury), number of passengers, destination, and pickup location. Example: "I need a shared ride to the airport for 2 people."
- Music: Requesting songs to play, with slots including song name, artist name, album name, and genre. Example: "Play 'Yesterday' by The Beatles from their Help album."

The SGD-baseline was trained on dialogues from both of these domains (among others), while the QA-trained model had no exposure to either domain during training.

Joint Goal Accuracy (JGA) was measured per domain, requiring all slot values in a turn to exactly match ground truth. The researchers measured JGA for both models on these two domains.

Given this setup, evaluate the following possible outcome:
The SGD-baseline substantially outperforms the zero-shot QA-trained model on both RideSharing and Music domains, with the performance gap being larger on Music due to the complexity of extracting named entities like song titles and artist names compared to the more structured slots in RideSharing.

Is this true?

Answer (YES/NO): NO